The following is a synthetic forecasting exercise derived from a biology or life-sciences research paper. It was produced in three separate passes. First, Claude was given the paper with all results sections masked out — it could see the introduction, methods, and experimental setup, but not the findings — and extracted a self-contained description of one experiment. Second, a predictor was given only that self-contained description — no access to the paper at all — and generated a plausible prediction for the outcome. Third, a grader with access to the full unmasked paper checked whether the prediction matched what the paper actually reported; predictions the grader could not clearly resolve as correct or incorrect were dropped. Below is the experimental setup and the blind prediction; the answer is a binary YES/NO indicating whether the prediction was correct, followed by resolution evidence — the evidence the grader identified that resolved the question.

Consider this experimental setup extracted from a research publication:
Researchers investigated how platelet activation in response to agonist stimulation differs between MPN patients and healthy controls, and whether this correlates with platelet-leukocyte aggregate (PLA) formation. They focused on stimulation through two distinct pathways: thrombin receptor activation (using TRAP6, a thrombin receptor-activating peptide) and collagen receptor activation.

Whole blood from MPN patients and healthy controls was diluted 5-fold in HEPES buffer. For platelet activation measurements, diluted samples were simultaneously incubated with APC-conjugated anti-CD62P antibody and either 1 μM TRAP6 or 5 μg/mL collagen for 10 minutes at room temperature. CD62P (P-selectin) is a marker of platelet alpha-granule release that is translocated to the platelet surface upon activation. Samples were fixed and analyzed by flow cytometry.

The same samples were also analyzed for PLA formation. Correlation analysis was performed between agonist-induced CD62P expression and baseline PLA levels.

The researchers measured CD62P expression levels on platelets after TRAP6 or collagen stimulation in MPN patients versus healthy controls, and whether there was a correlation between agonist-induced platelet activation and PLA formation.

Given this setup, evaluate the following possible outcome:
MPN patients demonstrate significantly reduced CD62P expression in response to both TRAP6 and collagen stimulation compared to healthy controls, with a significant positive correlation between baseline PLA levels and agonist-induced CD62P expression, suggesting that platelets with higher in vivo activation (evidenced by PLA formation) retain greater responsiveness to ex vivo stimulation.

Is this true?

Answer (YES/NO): NO